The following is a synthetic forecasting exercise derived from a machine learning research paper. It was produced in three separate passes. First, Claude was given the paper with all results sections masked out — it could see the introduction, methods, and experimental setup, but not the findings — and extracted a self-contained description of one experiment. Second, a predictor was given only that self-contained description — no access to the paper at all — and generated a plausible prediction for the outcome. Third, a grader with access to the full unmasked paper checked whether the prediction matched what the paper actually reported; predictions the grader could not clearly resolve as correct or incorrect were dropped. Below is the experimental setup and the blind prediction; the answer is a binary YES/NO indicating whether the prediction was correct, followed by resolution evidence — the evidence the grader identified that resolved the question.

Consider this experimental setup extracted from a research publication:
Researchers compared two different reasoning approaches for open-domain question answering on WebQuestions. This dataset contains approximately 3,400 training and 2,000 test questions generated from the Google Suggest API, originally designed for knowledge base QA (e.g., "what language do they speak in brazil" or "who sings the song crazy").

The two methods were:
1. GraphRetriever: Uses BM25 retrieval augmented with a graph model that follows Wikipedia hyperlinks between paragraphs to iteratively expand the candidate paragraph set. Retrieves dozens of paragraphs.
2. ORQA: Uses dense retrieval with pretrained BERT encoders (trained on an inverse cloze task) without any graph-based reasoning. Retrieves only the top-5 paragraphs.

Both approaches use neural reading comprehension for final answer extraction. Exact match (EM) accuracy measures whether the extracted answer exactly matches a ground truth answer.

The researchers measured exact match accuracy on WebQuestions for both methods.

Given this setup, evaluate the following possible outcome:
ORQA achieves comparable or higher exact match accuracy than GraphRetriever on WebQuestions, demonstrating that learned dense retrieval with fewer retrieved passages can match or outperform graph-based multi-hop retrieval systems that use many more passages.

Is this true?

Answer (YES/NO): YES